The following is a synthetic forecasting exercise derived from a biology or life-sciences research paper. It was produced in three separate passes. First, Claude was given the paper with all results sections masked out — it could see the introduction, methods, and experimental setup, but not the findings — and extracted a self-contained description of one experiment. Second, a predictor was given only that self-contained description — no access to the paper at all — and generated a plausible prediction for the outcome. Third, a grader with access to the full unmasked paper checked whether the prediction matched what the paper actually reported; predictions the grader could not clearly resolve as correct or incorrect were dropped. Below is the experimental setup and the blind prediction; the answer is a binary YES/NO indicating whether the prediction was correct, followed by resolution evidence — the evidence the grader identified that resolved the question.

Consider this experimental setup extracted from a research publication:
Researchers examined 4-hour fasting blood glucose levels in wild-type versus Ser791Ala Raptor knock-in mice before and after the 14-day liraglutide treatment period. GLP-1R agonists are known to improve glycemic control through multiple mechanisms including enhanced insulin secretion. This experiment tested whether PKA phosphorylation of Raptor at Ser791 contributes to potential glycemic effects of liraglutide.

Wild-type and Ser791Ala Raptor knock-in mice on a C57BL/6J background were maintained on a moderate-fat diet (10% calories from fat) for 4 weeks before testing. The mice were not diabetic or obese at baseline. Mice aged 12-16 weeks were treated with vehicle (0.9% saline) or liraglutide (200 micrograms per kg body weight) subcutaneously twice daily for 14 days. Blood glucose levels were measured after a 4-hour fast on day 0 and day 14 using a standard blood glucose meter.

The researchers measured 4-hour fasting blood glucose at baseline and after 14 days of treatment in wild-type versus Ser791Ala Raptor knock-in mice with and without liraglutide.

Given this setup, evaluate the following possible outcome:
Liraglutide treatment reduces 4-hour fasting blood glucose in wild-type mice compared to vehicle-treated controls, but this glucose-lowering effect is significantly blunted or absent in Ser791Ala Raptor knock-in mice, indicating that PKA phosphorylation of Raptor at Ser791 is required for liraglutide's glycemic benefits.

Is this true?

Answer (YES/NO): NO